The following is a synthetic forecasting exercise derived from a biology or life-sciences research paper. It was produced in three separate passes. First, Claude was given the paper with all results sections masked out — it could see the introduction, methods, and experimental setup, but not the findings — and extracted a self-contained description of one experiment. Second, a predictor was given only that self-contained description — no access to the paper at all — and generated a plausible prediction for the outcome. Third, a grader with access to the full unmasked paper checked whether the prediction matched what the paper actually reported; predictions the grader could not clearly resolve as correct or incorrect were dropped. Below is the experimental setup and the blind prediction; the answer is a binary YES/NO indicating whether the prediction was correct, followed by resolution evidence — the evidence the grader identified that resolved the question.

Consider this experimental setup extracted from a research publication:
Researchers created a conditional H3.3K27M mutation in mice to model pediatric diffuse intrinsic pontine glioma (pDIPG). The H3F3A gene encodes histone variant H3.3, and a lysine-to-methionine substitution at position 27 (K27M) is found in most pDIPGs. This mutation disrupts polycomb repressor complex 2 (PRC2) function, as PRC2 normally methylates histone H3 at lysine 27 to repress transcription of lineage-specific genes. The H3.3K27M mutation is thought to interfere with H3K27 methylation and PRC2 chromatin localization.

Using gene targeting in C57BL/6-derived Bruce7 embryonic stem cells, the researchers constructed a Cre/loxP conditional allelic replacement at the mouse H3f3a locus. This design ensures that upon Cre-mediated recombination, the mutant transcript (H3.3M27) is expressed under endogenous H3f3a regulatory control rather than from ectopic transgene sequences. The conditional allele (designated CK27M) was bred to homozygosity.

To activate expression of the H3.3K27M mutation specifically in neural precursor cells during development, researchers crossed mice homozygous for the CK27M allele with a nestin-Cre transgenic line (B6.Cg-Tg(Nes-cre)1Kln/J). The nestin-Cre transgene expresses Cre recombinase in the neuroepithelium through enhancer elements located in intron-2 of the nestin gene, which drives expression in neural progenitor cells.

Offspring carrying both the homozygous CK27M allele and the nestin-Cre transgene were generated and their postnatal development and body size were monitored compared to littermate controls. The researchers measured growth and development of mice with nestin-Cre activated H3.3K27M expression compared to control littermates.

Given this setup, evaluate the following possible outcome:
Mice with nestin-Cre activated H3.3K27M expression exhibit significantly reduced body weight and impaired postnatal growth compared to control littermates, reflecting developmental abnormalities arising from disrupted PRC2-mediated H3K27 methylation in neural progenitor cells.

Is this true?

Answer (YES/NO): YES